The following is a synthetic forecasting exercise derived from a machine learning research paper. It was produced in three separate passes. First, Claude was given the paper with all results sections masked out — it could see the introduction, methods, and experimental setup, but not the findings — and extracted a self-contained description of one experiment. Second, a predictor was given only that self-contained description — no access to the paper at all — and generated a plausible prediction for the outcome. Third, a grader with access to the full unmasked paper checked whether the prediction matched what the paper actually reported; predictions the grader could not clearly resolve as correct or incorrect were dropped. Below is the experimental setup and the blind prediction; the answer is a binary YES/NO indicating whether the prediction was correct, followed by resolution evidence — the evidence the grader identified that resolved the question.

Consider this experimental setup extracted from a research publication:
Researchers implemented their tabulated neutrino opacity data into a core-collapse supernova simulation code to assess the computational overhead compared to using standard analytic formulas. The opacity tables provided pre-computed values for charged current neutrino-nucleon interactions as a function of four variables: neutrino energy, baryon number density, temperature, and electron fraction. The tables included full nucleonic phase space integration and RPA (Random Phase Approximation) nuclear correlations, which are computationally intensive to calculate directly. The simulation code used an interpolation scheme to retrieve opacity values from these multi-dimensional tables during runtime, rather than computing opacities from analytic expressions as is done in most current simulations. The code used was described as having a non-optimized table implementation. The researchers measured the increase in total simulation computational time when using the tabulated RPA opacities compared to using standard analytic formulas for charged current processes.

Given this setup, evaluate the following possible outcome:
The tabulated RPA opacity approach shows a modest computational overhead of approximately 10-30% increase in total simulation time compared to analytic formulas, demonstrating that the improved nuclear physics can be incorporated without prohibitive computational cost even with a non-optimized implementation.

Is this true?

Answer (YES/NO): NO